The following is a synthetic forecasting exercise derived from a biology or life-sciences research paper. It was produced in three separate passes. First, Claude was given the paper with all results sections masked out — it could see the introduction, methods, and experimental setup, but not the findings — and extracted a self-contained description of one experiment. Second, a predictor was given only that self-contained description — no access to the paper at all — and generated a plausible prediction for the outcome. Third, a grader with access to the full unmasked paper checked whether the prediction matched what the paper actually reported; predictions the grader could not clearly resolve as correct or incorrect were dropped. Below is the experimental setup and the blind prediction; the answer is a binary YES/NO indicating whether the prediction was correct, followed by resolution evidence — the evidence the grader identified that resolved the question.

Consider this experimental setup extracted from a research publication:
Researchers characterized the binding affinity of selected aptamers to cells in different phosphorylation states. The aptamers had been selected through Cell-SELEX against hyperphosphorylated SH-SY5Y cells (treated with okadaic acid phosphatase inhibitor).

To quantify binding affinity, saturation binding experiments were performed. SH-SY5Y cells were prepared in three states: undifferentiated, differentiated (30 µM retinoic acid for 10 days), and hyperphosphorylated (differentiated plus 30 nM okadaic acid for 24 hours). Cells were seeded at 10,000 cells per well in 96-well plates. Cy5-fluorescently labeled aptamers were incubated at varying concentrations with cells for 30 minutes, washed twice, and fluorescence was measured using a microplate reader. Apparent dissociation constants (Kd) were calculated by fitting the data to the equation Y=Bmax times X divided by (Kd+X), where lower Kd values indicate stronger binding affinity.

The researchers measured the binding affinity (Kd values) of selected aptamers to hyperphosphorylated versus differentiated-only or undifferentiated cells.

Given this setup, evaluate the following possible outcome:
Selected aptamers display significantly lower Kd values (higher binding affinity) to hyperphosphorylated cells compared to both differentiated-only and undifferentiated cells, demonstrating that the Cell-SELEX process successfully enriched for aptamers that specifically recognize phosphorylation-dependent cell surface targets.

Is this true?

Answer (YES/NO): YES